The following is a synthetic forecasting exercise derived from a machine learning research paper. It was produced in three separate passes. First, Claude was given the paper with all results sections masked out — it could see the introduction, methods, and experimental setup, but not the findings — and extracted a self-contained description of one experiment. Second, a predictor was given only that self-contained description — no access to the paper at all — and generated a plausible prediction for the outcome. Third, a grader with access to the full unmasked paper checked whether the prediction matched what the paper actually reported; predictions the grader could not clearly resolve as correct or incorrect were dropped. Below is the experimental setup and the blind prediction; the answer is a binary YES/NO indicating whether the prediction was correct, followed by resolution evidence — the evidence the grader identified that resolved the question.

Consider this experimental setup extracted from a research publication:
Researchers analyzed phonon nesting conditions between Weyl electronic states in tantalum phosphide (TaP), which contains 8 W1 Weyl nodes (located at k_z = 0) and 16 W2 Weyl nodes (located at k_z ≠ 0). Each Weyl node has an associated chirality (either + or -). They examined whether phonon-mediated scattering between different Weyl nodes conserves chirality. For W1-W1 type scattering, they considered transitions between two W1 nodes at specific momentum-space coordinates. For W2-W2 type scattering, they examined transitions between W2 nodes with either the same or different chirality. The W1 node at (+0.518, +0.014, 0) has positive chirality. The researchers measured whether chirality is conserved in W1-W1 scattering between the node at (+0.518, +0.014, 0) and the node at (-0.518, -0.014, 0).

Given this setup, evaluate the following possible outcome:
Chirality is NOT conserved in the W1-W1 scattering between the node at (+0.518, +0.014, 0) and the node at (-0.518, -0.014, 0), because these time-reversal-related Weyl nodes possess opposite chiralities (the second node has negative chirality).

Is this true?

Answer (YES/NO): NO